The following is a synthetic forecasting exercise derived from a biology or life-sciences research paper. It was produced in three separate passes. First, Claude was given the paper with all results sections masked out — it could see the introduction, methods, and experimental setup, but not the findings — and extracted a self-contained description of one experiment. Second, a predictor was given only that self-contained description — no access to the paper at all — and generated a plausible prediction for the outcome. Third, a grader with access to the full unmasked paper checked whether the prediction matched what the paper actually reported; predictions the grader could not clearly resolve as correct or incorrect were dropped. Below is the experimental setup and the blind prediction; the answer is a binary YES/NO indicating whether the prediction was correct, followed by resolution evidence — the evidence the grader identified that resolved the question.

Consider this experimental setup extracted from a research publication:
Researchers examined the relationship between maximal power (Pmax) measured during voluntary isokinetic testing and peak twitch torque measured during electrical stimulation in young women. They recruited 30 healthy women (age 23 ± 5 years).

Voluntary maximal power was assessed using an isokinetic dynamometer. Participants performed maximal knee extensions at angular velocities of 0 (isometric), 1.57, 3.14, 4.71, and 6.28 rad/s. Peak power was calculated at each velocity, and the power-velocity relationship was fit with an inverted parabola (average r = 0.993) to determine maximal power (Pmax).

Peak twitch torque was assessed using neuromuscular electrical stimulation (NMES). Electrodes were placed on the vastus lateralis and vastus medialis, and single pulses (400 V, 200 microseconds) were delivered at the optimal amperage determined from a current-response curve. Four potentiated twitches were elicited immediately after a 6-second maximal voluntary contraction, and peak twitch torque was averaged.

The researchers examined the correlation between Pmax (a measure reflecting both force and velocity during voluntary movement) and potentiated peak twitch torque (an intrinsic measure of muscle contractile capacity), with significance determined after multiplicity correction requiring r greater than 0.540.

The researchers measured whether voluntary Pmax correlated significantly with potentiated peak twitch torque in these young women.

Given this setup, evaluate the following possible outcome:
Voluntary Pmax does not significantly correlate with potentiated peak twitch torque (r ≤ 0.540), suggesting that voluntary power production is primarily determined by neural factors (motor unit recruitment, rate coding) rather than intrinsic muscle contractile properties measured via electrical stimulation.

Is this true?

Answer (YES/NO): YES